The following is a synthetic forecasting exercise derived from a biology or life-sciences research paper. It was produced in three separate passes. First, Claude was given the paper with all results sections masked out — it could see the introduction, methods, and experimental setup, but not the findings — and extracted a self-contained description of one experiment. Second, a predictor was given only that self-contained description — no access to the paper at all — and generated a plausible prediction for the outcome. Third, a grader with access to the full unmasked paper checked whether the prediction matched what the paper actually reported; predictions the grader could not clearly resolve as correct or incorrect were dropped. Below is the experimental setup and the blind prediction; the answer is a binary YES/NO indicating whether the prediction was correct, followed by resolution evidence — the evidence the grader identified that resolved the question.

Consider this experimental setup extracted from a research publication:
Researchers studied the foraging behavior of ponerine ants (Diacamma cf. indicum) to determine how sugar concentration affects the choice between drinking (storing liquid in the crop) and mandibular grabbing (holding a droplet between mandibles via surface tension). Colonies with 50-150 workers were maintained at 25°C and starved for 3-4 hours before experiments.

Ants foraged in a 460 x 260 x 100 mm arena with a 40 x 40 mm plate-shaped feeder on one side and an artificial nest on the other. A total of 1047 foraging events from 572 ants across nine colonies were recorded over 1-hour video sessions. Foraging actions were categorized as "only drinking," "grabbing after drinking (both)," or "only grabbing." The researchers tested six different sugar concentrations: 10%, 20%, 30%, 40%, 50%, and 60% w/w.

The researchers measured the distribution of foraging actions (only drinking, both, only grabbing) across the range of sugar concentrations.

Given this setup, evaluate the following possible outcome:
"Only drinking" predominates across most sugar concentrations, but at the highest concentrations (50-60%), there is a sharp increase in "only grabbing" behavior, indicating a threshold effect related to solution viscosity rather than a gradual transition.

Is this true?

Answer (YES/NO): NO